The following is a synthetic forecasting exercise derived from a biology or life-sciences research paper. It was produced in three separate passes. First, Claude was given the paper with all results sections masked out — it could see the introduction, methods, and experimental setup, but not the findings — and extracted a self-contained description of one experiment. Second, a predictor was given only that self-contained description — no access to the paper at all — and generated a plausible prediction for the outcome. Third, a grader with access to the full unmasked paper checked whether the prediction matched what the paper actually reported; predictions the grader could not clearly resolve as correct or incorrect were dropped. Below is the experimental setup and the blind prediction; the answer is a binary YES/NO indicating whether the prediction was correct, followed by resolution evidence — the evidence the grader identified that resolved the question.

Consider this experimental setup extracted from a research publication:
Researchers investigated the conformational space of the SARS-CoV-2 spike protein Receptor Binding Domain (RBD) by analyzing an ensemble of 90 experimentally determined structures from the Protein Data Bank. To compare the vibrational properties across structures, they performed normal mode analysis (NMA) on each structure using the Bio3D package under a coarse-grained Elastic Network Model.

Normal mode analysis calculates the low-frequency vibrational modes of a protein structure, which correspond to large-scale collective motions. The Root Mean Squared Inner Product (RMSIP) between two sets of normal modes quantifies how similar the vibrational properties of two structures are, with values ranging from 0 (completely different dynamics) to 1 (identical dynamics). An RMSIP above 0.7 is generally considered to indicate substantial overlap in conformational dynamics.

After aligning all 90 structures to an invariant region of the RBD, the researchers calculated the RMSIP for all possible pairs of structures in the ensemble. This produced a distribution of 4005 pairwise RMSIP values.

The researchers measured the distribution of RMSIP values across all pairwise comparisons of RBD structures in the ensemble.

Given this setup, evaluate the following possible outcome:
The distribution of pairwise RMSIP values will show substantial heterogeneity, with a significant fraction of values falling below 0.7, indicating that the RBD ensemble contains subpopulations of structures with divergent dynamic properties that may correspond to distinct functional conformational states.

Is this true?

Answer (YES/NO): NO